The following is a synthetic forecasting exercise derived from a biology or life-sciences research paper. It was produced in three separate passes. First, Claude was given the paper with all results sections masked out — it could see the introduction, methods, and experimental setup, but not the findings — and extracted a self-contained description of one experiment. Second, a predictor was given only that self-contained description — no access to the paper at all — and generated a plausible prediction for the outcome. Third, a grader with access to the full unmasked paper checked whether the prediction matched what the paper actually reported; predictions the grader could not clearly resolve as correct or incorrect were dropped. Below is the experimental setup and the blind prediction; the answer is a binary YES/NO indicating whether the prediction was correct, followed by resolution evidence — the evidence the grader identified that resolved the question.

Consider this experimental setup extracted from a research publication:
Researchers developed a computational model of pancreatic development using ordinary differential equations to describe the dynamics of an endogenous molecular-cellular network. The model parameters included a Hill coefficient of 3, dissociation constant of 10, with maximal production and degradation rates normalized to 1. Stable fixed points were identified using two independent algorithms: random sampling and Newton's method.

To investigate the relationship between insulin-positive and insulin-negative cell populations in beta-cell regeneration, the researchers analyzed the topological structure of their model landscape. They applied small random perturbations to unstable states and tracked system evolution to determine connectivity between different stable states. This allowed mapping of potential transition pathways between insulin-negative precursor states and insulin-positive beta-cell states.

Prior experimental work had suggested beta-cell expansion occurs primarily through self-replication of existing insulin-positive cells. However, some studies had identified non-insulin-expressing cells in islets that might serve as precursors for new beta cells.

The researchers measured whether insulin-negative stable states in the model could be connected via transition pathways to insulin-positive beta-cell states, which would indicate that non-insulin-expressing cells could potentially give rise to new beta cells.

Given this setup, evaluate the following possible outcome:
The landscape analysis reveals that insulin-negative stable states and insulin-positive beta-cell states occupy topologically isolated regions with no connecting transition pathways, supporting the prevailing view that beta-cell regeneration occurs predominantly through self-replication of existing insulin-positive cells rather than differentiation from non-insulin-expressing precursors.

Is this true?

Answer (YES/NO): NO